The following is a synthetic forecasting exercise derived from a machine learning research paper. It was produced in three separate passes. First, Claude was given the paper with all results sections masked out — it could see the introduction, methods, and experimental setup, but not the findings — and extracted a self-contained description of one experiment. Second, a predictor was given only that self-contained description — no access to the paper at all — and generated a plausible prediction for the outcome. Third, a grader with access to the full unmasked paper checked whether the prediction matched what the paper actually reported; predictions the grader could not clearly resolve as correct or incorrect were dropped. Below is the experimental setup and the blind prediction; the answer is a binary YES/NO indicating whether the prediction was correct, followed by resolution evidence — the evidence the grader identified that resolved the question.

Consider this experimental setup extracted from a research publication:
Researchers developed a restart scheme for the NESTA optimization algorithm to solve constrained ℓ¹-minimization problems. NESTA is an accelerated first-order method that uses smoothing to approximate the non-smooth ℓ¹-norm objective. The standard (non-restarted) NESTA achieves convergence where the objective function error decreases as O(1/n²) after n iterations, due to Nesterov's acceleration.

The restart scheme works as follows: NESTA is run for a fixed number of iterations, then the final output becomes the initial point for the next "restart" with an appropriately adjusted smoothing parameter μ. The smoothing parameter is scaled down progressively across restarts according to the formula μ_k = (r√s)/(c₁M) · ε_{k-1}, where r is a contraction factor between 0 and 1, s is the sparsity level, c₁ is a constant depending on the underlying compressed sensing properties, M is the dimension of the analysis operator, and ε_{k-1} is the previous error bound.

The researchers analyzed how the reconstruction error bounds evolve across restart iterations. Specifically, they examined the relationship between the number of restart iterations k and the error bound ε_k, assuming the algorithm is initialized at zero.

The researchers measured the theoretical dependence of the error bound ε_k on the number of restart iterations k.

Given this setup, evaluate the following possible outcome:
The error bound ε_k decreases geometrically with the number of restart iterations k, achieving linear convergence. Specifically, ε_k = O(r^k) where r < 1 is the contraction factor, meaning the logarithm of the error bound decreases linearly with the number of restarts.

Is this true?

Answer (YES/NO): YES